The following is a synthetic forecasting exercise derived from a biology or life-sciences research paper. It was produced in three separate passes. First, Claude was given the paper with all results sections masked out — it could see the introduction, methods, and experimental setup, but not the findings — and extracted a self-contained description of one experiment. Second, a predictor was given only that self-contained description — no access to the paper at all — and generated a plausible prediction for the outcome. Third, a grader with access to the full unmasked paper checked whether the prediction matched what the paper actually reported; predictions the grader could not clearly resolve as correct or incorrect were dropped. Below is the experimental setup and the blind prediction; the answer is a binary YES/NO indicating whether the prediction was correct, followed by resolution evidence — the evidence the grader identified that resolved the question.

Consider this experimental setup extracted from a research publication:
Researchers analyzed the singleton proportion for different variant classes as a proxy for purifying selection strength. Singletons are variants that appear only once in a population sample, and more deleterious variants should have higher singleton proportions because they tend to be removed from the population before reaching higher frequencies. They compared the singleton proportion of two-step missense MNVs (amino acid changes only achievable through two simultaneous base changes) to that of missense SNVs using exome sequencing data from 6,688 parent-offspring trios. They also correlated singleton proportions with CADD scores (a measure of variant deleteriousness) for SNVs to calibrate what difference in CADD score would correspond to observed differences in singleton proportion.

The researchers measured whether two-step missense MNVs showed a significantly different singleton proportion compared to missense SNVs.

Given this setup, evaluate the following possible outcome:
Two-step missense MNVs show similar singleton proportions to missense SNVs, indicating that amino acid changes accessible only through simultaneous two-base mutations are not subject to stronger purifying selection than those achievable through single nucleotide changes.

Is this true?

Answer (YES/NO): NO